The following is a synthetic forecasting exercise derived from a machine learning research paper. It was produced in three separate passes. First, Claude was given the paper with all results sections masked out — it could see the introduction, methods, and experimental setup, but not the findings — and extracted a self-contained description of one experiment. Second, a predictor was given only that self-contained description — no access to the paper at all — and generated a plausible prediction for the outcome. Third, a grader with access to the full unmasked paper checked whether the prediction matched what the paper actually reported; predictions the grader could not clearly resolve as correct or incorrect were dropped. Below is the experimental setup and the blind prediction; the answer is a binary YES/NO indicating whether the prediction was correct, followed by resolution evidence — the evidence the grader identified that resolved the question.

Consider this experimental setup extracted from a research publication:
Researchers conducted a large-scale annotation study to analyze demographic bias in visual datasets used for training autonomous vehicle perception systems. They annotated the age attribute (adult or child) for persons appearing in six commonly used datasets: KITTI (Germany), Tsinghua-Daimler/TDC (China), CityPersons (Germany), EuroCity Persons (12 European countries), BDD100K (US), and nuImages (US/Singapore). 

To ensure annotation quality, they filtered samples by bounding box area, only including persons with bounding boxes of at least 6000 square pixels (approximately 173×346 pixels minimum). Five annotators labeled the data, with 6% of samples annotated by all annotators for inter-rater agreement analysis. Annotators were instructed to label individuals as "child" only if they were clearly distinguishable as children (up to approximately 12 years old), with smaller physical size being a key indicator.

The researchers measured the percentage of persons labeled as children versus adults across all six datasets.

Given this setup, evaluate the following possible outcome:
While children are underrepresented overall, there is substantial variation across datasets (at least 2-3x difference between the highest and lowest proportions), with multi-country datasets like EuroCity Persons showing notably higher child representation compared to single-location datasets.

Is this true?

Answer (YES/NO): NO